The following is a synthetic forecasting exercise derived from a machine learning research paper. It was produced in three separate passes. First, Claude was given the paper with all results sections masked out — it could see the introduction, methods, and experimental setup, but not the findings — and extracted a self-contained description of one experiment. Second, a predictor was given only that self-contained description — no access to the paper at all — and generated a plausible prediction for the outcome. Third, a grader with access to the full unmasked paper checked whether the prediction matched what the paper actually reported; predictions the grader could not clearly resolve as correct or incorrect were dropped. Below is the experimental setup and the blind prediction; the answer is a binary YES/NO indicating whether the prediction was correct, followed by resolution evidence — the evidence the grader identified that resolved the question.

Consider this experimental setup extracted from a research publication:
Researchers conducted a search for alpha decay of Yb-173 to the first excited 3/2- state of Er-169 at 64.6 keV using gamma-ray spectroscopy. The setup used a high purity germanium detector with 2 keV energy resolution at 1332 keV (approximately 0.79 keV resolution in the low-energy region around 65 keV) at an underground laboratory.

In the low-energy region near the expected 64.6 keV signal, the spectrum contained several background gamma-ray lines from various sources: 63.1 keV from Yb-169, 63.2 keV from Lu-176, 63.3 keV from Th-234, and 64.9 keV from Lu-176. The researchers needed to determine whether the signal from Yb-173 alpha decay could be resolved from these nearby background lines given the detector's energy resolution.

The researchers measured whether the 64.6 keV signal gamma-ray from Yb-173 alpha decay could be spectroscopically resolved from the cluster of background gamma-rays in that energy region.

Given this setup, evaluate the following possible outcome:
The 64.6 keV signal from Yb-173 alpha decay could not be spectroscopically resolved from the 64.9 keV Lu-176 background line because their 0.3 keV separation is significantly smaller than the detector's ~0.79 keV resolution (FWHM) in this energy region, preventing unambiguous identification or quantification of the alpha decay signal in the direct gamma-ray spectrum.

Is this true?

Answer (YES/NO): YES